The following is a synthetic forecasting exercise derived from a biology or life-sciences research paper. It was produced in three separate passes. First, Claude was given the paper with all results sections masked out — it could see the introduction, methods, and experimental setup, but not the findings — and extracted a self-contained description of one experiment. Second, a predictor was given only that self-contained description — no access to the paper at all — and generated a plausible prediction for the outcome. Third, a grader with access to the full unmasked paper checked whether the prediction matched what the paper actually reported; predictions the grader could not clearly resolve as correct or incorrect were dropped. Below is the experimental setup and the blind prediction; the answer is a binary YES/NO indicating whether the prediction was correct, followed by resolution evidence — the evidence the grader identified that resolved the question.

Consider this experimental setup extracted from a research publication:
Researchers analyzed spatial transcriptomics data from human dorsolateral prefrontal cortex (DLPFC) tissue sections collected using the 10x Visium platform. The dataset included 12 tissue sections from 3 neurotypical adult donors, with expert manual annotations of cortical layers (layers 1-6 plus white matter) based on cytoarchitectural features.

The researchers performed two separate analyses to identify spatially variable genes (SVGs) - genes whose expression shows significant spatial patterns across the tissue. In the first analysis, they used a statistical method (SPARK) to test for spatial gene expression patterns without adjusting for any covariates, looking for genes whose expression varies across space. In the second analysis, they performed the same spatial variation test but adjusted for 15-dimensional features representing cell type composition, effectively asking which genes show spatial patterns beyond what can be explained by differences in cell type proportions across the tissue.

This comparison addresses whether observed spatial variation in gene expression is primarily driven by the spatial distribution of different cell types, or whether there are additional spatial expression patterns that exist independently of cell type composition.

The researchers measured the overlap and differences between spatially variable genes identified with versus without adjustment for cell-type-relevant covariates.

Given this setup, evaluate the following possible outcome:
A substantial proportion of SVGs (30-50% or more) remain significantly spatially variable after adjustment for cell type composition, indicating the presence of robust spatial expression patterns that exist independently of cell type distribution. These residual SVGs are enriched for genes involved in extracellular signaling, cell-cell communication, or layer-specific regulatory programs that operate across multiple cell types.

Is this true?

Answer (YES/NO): NO